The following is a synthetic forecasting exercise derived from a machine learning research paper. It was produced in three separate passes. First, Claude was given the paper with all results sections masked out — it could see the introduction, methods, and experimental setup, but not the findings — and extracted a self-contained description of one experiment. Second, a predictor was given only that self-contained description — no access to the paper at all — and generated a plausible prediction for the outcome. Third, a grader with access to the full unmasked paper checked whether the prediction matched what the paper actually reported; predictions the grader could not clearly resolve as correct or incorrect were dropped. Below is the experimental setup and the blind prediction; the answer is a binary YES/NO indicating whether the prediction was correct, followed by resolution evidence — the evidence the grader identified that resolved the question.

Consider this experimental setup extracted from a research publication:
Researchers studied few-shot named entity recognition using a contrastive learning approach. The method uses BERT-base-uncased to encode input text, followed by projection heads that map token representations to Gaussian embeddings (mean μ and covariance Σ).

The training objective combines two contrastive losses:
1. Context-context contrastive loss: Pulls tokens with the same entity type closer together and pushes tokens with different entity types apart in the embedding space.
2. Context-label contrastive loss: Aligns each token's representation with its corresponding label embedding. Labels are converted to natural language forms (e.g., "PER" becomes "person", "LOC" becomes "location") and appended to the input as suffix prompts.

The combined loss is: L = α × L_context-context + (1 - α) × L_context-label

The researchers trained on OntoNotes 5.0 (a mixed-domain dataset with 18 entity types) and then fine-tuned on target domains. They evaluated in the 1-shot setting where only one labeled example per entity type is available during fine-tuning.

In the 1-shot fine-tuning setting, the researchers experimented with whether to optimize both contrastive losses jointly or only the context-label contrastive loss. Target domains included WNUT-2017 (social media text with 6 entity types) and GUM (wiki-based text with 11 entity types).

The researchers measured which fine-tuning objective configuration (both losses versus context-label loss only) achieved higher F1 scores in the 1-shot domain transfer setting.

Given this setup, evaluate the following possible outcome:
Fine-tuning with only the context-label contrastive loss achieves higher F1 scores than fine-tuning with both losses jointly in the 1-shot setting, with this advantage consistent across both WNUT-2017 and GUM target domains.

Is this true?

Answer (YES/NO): YES